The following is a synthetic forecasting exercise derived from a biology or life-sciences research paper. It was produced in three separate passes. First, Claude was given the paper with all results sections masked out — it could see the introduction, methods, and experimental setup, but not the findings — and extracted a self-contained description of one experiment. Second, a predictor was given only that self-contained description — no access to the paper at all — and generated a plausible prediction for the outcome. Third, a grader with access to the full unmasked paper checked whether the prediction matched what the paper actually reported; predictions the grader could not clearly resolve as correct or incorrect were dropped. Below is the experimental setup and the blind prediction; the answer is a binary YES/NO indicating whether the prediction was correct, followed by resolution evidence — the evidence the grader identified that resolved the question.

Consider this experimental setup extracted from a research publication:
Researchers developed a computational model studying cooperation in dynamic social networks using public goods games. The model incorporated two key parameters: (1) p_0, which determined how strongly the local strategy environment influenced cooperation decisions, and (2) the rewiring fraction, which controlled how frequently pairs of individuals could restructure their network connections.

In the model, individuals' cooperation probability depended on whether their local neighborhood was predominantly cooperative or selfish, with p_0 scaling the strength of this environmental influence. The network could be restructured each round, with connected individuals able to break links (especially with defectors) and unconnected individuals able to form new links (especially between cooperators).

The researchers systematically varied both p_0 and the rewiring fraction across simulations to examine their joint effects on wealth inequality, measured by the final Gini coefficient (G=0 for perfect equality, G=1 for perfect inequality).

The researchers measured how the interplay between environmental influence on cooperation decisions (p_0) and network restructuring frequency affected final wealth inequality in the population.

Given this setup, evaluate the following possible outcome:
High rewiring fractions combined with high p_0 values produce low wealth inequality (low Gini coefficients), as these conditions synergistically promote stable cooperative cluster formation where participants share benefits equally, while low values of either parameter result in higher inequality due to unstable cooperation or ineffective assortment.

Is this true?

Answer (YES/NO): NO